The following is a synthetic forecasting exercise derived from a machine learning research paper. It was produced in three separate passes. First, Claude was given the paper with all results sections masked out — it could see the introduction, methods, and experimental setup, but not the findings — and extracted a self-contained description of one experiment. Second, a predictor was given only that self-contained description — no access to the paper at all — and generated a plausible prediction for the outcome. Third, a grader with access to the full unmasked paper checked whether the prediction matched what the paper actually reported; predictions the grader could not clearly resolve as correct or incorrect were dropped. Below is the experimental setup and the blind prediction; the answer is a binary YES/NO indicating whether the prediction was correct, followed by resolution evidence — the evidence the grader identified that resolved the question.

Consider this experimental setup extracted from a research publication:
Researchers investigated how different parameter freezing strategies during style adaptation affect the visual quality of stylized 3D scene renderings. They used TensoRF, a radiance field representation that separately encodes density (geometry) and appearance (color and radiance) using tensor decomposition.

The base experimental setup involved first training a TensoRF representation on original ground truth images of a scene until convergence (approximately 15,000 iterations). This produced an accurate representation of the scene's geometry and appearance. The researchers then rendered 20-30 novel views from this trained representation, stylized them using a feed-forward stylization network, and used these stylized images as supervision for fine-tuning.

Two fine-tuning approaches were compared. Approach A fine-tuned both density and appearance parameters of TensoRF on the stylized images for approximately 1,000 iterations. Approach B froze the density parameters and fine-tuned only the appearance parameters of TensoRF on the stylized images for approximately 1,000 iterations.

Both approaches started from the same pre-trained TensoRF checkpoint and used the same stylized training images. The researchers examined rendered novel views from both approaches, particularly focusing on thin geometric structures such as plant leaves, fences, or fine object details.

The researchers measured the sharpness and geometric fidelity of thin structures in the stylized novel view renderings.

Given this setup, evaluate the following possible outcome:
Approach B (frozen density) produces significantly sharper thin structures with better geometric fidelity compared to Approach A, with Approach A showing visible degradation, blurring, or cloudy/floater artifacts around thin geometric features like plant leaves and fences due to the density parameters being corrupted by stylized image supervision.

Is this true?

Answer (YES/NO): YES